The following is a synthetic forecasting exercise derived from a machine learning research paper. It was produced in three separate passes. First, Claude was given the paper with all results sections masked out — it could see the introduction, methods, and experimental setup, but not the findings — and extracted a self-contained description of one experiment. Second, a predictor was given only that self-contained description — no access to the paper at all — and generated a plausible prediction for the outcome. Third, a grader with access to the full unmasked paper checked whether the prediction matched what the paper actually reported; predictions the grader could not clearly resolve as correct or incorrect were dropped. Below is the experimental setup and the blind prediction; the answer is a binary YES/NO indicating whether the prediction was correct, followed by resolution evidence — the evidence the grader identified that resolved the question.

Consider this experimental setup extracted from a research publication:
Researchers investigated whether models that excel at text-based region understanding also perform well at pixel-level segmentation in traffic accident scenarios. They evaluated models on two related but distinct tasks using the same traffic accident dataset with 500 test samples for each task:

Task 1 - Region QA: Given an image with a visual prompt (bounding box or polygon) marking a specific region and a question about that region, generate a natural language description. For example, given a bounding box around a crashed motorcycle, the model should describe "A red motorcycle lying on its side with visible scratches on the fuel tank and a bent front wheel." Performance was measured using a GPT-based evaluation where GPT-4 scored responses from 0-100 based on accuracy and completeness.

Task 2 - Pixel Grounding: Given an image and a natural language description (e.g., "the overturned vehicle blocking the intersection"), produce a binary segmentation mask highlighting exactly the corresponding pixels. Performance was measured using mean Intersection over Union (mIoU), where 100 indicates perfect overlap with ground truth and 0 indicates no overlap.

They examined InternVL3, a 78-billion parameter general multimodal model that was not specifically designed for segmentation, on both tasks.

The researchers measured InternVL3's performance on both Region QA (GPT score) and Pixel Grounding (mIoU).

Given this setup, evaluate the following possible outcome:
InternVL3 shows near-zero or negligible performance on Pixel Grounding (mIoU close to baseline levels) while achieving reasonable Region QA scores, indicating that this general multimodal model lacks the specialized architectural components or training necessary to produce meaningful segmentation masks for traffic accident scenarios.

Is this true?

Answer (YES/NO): YES